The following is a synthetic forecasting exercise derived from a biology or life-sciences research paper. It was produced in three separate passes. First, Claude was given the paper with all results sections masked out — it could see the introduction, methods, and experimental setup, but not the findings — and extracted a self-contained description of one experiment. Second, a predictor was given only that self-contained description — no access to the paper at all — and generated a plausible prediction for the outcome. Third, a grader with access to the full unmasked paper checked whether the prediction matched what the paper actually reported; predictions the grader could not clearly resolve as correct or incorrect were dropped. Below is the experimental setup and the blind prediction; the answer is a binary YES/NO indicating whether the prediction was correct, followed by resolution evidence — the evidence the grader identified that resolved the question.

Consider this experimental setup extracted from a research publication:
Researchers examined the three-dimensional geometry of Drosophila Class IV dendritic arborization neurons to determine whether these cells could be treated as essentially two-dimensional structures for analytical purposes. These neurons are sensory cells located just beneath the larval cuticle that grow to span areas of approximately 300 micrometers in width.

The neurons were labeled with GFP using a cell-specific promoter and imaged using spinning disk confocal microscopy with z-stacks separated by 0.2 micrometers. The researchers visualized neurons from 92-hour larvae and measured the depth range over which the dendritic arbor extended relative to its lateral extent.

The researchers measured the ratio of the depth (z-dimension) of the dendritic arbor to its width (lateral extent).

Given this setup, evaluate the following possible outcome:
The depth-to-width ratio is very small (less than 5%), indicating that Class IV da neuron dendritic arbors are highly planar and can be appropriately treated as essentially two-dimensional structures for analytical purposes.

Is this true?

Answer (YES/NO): YES